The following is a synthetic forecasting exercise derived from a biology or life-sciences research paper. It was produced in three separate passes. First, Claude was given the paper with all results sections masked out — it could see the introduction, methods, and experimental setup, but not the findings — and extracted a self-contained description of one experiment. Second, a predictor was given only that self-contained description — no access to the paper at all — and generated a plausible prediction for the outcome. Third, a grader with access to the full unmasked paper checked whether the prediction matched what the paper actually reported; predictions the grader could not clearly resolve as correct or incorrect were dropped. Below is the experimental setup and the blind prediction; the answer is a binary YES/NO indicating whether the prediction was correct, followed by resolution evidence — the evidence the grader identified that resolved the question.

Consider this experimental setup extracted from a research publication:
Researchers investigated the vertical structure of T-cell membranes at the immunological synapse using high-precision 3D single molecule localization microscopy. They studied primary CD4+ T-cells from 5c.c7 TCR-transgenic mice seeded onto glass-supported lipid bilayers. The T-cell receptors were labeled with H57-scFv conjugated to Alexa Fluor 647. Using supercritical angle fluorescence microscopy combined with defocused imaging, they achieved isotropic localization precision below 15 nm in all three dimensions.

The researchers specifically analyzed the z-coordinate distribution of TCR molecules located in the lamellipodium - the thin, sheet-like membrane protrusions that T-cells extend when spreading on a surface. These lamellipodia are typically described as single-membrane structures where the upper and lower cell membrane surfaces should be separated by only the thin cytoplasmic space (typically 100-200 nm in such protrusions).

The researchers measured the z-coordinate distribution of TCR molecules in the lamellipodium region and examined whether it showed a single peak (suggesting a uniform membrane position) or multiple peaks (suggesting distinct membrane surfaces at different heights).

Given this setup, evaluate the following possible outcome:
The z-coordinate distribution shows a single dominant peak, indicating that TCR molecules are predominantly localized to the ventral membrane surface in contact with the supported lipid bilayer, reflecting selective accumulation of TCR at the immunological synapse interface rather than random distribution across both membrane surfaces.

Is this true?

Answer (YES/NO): NO